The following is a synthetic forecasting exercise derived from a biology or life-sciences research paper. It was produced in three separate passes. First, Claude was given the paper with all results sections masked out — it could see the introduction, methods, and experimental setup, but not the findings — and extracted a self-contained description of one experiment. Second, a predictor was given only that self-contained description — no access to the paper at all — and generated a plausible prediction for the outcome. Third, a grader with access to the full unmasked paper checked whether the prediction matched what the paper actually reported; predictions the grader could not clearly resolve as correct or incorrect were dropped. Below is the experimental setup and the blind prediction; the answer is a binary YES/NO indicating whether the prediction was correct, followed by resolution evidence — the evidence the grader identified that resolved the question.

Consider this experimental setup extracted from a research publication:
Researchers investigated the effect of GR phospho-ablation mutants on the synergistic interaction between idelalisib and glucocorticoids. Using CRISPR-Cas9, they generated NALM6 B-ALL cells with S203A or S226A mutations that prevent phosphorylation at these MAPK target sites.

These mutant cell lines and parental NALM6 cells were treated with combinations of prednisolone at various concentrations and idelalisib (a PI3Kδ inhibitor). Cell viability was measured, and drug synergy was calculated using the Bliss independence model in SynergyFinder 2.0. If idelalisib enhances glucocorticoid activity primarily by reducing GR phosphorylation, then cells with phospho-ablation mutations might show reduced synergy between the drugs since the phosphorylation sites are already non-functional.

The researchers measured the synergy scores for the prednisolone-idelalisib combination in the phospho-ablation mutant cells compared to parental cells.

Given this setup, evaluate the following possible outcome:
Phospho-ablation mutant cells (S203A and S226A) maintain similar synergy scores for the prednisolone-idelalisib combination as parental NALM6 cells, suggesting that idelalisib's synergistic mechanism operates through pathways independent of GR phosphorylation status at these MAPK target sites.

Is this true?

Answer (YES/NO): NO